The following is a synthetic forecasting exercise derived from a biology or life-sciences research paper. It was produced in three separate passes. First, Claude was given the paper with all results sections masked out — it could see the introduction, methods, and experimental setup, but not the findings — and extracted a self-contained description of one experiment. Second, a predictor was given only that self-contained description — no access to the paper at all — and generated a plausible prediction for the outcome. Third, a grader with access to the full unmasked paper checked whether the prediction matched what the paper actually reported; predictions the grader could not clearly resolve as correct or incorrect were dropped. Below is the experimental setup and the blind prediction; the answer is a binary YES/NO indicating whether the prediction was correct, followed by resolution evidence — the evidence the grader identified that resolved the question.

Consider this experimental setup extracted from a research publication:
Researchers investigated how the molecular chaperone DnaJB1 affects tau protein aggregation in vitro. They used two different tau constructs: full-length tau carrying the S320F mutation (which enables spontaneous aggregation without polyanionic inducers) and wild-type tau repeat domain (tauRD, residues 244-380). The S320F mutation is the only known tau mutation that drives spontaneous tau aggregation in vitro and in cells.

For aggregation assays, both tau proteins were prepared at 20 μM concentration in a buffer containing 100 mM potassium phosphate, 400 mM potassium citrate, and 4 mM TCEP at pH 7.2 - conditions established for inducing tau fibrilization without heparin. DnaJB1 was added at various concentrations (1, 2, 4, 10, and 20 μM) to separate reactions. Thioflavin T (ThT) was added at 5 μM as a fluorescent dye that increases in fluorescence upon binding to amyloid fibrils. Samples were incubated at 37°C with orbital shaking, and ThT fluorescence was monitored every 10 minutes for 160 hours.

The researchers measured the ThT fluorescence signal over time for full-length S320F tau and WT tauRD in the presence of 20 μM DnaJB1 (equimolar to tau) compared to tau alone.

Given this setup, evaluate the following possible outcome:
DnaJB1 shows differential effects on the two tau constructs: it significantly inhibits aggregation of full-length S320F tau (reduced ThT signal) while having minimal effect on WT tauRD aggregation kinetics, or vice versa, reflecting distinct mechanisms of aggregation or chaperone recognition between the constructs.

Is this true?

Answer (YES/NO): NO